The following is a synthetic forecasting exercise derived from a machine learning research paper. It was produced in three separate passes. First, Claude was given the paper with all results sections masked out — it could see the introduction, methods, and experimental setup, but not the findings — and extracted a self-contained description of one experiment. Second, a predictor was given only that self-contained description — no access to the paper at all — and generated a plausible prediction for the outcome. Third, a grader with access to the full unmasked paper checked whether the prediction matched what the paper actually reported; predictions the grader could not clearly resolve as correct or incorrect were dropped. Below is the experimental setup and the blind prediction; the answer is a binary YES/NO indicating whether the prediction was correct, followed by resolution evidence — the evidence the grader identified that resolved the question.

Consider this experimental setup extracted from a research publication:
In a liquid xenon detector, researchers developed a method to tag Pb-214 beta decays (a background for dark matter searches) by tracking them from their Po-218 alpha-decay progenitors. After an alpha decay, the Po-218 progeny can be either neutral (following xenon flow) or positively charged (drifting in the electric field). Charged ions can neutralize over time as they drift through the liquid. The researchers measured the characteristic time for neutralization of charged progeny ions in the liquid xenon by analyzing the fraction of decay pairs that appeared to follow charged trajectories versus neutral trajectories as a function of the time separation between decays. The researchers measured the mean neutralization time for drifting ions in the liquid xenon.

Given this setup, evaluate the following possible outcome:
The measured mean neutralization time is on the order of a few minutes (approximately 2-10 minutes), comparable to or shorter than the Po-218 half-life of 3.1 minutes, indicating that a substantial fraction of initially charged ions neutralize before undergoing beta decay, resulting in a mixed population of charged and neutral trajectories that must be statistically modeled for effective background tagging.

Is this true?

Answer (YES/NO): NO